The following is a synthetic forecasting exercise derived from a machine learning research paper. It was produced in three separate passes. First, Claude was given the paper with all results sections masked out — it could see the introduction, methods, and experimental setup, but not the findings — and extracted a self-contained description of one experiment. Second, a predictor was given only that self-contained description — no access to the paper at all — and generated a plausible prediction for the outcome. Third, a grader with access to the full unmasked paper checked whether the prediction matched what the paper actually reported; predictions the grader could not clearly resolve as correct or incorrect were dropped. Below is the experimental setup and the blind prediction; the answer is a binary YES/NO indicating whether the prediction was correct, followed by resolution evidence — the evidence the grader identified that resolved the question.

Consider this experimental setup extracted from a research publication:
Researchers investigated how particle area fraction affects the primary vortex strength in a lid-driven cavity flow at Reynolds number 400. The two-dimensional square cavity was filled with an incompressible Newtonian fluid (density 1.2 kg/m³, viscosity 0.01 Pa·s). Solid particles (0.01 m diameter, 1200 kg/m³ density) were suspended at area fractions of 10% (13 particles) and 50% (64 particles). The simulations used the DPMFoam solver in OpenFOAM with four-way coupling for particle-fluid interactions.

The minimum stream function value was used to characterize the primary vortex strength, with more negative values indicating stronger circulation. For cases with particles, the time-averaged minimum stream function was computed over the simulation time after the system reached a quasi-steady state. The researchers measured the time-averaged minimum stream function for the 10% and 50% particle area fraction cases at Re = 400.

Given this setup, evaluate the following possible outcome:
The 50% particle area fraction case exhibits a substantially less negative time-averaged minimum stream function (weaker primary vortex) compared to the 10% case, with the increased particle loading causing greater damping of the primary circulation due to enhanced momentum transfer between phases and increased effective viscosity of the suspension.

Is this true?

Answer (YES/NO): NO